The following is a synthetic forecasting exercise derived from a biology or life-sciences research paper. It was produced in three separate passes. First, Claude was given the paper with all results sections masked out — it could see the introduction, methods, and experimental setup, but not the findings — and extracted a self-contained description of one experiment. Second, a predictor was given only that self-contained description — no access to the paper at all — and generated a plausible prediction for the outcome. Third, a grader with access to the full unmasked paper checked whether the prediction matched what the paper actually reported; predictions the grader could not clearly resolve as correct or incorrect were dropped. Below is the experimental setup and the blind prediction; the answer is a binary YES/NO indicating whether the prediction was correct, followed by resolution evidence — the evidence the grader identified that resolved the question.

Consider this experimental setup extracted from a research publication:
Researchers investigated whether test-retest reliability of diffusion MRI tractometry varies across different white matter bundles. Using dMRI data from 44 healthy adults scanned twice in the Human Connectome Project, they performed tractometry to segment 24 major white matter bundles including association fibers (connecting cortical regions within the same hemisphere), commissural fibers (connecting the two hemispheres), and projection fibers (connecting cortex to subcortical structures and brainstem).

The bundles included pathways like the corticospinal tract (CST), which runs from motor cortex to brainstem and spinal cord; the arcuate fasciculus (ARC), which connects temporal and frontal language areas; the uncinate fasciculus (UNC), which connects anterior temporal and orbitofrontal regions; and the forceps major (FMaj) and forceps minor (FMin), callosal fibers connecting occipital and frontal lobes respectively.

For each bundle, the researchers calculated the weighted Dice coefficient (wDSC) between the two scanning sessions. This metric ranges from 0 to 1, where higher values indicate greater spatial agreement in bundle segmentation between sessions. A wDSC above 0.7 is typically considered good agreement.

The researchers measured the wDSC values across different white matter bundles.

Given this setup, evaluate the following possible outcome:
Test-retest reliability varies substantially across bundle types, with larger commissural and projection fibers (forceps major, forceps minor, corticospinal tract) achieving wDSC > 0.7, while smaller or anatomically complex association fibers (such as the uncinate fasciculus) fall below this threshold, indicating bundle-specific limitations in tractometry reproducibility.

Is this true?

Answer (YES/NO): NO